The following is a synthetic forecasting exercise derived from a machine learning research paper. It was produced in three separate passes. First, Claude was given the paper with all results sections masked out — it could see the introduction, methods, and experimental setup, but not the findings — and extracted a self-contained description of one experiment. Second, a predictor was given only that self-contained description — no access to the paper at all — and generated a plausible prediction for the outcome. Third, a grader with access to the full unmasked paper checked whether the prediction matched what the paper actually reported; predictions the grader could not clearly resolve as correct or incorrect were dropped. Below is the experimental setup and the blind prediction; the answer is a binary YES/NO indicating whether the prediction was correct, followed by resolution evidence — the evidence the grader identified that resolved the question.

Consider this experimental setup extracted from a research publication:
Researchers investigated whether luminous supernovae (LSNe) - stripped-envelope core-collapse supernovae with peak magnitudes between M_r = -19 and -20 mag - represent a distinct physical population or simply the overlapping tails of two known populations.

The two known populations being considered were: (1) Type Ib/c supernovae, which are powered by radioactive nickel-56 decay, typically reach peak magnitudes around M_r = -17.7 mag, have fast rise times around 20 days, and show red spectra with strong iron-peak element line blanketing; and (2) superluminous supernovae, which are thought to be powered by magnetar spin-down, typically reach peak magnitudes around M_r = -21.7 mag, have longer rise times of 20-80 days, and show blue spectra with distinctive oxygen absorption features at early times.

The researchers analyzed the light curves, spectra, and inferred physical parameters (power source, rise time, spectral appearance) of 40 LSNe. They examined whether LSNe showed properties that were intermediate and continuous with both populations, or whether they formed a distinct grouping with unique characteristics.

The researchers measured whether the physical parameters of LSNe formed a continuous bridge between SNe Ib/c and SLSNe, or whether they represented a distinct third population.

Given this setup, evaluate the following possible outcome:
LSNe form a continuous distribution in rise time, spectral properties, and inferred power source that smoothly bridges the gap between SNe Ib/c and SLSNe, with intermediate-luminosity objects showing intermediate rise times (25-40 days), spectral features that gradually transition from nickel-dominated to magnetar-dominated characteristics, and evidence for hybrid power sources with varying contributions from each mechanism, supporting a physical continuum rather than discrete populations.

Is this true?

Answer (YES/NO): NO